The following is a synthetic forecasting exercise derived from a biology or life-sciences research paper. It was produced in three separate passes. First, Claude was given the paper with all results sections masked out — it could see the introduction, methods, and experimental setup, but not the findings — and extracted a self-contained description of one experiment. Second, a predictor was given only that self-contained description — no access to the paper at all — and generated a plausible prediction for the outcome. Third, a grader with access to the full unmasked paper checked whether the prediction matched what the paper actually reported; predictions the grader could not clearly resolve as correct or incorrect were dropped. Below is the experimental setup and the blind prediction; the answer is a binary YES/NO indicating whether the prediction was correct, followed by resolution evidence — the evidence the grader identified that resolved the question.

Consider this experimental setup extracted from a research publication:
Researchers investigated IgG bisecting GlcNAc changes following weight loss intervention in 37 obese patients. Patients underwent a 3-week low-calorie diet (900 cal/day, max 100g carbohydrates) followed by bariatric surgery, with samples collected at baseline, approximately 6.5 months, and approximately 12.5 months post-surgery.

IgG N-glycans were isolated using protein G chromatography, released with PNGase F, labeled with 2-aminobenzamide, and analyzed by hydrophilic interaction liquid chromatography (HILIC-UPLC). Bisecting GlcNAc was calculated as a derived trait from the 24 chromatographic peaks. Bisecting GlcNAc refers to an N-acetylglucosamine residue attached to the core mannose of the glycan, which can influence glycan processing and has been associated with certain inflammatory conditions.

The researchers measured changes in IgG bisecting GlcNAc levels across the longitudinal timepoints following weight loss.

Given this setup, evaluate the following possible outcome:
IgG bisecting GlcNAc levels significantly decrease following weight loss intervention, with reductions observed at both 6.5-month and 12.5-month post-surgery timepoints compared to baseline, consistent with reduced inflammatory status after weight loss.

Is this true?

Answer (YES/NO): NO